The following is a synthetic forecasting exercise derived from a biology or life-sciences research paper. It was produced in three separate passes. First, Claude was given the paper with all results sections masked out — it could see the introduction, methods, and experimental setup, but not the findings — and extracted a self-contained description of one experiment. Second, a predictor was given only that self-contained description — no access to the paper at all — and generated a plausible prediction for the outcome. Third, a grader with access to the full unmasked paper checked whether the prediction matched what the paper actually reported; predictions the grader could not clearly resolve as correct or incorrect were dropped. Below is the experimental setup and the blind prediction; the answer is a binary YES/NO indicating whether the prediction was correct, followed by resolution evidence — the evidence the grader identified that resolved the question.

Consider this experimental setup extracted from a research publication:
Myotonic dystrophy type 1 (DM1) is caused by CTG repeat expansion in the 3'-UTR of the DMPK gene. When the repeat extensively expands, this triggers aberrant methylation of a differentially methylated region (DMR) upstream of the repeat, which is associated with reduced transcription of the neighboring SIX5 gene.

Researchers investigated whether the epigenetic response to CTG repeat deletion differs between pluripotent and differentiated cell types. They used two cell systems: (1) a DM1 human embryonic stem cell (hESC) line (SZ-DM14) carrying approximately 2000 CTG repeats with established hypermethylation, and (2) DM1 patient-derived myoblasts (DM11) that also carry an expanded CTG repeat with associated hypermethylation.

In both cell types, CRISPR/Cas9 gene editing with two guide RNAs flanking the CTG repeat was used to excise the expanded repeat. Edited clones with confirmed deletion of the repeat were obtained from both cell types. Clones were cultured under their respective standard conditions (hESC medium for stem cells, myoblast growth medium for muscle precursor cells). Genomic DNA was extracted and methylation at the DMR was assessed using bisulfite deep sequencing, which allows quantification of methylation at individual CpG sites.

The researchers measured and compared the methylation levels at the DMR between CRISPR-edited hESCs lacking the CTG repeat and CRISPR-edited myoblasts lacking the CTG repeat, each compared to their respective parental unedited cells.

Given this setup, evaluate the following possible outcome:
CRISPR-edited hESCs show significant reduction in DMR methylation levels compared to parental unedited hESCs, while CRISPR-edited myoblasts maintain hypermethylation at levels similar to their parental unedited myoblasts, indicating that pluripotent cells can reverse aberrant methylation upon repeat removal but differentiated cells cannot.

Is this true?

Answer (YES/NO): YES